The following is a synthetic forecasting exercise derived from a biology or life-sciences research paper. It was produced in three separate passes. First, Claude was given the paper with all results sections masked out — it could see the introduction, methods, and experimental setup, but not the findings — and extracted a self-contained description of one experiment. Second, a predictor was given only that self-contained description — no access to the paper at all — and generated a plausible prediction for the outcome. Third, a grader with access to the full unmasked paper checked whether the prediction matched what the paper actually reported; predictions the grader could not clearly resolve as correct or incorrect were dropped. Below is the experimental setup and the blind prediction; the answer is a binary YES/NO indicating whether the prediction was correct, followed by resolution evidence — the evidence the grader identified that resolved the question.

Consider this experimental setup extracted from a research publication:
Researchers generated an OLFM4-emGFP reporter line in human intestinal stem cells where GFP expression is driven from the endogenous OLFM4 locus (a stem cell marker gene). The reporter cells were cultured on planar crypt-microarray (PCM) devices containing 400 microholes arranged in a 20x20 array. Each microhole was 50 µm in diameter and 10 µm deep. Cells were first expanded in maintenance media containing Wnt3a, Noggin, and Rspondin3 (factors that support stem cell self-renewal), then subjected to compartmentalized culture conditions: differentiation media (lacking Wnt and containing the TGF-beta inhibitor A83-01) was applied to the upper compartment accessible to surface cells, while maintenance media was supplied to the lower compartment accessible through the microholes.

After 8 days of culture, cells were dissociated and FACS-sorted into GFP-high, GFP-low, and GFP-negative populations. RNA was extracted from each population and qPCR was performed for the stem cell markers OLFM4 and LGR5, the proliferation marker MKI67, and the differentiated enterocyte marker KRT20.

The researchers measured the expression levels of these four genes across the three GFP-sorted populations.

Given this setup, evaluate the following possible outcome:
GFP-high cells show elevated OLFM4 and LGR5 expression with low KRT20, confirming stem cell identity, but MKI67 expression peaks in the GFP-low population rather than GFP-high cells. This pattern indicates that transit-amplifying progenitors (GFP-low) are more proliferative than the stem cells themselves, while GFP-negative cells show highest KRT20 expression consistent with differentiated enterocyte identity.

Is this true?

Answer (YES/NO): NO